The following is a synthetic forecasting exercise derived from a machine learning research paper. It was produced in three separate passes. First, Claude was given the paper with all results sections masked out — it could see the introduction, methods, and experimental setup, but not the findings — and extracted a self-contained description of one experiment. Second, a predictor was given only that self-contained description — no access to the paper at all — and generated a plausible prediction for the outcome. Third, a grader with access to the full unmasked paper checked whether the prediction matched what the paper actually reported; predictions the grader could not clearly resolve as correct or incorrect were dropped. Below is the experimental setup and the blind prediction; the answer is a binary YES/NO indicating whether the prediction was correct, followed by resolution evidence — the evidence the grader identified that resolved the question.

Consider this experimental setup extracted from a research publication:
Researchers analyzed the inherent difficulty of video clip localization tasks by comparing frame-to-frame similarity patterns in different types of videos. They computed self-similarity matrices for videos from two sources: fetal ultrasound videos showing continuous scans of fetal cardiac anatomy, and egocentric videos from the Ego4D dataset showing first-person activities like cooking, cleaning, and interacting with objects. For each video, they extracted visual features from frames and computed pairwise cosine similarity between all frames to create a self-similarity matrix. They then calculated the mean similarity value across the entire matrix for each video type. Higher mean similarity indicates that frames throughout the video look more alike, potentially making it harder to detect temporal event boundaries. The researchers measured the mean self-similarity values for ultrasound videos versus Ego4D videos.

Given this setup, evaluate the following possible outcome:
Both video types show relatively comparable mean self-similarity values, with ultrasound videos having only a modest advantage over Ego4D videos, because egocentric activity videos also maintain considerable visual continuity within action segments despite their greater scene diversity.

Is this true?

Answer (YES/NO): NO